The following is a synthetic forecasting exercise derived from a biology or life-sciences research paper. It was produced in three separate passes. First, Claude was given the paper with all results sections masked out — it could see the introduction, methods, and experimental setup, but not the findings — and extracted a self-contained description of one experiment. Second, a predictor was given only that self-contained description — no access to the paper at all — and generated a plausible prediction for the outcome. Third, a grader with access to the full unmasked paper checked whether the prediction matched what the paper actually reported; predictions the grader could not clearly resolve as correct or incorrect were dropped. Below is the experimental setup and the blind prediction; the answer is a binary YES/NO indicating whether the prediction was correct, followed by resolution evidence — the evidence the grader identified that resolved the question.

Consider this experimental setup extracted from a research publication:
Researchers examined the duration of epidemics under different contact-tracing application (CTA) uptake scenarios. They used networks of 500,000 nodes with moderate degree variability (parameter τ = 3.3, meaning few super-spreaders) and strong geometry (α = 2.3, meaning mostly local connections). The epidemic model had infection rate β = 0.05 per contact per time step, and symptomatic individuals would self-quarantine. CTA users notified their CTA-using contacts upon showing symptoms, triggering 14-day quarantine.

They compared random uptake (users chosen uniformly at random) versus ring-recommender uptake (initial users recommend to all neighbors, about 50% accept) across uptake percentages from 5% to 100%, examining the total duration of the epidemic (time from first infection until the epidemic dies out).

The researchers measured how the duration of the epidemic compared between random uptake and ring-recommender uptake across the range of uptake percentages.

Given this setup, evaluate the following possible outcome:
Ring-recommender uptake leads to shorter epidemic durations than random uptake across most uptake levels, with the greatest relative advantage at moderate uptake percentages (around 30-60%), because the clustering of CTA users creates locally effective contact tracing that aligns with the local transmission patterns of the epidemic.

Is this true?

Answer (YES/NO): NO